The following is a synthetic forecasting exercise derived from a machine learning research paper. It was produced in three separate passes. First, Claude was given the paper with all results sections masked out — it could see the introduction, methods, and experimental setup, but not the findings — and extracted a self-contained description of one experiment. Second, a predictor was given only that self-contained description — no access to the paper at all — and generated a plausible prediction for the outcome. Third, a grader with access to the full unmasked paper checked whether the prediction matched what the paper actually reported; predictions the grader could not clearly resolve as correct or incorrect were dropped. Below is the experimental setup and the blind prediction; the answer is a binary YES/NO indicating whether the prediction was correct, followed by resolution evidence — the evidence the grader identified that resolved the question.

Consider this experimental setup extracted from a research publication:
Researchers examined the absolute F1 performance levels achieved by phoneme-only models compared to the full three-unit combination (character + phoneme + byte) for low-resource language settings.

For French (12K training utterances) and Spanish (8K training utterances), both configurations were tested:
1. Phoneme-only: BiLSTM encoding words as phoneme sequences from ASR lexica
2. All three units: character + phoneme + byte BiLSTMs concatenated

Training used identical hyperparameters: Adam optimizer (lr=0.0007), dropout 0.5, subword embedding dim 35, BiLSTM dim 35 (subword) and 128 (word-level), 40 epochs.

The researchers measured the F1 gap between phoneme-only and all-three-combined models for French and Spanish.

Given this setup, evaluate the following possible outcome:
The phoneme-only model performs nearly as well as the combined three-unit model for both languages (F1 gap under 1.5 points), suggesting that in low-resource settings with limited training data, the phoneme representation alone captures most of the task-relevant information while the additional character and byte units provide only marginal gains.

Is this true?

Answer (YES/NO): NO